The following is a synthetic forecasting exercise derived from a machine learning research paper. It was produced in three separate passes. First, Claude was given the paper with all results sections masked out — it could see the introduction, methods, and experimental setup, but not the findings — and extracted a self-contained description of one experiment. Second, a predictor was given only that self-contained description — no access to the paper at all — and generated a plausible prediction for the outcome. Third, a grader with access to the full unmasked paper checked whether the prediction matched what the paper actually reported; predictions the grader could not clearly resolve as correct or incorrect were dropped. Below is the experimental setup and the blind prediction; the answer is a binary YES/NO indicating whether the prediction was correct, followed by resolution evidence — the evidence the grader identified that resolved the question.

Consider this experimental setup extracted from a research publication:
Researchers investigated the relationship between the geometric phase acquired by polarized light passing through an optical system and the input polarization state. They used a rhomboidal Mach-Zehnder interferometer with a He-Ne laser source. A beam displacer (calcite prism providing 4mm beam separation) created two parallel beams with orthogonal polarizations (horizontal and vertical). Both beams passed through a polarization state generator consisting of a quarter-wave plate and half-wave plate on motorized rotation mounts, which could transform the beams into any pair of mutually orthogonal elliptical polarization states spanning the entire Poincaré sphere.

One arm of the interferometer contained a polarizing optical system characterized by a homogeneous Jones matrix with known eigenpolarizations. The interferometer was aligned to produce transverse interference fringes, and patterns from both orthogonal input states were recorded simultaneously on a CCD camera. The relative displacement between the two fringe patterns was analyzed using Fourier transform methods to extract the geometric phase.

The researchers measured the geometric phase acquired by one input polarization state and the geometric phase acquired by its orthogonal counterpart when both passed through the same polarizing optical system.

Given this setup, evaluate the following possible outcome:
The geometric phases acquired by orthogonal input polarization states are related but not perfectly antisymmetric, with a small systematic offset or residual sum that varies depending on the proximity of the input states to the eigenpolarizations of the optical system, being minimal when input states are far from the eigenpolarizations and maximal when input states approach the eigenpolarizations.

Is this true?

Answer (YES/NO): NO